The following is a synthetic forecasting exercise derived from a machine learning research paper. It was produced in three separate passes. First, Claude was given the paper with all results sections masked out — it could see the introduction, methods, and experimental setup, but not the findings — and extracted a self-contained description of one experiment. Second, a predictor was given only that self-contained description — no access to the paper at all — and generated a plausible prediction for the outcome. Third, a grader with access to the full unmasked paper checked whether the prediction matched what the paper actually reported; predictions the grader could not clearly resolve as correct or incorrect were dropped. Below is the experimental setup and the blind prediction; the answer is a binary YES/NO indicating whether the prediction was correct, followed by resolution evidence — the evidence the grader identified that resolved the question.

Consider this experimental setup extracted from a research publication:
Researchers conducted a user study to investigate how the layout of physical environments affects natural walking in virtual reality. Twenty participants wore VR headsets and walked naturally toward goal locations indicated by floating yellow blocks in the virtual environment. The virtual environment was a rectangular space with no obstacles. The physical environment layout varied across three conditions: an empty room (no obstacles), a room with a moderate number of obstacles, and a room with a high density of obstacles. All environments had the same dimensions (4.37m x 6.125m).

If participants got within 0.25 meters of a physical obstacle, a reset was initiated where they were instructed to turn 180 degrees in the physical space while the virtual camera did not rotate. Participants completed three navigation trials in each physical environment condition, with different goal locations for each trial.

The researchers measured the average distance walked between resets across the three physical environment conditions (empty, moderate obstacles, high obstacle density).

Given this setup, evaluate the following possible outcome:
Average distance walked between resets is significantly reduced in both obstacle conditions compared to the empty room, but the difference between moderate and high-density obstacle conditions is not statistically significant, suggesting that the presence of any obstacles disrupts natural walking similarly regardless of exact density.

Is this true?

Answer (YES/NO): NO